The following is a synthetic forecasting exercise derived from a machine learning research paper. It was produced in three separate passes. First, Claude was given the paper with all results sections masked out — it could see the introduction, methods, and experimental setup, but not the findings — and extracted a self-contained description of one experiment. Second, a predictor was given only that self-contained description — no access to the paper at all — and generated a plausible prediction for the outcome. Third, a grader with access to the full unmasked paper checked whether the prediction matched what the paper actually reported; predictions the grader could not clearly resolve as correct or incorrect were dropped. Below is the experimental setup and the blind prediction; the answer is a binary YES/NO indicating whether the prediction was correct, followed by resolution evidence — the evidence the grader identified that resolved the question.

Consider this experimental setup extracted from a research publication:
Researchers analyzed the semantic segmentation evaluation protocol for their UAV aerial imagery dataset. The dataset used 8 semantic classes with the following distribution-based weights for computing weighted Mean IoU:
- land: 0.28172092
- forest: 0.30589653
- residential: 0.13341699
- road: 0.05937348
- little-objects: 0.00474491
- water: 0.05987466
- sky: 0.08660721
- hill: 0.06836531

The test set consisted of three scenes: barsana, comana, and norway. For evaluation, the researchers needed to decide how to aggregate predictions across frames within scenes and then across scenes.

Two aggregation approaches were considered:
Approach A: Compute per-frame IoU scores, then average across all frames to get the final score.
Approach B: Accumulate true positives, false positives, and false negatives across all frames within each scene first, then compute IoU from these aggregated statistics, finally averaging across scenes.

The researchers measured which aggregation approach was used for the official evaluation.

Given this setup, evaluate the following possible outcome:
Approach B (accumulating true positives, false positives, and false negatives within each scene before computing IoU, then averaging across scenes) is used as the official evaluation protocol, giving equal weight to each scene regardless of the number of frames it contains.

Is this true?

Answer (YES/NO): YES